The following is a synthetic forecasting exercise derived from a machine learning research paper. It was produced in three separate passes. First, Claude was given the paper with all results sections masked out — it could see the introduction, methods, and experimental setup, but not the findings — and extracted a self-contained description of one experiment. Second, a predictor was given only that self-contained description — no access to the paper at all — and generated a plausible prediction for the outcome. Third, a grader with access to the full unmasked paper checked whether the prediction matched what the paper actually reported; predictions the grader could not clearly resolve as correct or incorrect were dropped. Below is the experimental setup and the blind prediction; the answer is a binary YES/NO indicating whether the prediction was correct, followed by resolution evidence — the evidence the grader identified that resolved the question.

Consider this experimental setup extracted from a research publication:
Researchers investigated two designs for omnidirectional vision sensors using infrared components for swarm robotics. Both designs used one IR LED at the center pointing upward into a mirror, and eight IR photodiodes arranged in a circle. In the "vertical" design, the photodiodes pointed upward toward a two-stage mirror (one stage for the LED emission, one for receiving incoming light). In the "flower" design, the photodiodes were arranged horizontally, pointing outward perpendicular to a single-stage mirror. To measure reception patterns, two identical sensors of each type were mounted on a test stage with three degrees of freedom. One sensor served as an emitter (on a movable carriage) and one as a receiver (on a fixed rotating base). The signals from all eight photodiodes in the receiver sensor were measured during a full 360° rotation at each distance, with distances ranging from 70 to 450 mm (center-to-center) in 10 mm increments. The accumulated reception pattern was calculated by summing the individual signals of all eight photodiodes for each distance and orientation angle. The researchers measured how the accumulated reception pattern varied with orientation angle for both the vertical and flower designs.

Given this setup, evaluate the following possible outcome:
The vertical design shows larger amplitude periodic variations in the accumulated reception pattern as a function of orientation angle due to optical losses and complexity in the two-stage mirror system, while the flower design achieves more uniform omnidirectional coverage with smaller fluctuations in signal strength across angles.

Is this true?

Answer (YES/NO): NO